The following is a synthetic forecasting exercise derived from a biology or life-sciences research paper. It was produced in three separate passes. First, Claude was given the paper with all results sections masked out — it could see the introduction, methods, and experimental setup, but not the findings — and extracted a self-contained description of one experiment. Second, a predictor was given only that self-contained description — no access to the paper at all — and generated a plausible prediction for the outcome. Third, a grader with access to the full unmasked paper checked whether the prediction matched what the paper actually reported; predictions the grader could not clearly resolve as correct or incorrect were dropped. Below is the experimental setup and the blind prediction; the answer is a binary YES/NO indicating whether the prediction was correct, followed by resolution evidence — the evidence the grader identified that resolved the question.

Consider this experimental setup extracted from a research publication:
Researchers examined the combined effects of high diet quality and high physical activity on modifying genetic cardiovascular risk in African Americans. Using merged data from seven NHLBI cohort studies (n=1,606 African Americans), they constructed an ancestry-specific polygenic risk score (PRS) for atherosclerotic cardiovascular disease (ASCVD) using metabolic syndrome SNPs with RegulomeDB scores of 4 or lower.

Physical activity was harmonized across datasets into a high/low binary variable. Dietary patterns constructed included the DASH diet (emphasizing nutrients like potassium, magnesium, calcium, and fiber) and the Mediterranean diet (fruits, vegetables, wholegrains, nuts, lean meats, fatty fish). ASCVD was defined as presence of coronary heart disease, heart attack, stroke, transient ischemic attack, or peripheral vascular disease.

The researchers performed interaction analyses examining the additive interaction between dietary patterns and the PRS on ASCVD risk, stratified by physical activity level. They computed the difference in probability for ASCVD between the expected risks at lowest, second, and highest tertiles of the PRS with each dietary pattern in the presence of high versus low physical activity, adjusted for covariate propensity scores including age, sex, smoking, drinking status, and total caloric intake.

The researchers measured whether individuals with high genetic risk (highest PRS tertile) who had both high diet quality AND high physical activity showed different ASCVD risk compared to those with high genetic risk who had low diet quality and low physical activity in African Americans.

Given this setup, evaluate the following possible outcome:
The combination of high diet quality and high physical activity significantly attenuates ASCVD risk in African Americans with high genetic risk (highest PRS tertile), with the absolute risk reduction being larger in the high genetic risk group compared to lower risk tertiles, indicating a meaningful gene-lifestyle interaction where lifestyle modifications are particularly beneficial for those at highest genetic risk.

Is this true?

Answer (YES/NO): YES